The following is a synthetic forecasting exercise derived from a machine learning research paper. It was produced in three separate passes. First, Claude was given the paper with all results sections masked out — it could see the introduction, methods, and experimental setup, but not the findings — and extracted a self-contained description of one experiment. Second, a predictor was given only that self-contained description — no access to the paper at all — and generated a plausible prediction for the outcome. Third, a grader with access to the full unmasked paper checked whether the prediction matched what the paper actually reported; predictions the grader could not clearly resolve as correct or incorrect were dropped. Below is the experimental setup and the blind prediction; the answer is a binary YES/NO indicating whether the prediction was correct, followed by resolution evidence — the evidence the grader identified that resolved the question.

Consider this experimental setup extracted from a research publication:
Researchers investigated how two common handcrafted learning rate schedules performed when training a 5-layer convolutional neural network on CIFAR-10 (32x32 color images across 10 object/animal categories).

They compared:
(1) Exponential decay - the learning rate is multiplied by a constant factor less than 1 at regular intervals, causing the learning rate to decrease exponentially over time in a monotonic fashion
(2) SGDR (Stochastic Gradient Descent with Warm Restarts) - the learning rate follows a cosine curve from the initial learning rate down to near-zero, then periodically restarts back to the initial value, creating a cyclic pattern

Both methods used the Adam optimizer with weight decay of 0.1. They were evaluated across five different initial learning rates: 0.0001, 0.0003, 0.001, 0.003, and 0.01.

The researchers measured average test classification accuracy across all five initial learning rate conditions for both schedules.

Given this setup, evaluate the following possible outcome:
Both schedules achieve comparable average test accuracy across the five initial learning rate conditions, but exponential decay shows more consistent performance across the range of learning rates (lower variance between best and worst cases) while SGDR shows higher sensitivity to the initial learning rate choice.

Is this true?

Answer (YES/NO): NO